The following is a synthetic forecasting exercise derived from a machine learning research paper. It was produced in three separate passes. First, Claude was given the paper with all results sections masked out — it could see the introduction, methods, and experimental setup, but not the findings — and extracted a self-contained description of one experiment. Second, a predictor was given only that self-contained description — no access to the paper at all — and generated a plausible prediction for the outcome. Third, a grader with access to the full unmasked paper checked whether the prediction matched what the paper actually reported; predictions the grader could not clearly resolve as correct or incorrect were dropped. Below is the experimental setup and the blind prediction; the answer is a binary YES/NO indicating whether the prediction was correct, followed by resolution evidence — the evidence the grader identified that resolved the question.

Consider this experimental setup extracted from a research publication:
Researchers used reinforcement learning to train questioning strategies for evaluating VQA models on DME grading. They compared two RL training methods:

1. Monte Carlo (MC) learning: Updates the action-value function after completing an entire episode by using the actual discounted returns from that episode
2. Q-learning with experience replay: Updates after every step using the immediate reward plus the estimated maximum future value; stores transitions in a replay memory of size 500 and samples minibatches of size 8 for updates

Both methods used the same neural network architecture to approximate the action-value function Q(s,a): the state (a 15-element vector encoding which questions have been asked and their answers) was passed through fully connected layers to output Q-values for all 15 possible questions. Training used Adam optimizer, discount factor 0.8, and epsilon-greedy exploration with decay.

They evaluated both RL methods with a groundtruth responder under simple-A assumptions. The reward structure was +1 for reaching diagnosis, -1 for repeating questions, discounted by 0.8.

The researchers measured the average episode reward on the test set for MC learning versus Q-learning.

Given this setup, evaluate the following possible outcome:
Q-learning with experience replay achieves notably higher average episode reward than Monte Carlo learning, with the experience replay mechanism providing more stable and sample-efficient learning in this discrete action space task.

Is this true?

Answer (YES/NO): NO